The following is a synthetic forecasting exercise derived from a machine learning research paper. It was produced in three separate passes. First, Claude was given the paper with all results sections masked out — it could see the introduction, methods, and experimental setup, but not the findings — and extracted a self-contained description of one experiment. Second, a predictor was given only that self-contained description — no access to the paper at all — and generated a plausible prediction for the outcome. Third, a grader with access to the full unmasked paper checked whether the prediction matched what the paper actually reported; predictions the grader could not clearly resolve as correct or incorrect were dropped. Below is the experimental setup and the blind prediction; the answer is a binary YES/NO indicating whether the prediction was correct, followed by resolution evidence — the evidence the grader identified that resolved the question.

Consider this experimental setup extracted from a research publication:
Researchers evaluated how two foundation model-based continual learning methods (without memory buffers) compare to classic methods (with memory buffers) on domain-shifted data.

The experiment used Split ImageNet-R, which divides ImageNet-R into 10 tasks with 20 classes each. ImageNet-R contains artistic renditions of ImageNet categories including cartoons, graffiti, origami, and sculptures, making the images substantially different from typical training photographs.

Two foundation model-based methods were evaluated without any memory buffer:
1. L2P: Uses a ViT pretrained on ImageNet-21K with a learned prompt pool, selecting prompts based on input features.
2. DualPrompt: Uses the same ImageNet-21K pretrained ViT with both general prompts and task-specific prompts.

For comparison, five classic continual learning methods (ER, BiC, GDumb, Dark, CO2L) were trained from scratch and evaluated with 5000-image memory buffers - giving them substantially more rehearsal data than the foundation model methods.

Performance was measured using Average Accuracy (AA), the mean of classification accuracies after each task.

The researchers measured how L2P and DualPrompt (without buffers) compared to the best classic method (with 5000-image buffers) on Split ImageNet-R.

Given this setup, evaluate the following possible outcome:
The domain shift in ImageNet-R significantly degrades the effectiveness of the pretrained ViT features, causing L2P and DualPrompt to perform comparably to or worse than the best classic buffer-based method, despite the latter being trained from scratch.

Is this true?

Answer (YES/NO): NO